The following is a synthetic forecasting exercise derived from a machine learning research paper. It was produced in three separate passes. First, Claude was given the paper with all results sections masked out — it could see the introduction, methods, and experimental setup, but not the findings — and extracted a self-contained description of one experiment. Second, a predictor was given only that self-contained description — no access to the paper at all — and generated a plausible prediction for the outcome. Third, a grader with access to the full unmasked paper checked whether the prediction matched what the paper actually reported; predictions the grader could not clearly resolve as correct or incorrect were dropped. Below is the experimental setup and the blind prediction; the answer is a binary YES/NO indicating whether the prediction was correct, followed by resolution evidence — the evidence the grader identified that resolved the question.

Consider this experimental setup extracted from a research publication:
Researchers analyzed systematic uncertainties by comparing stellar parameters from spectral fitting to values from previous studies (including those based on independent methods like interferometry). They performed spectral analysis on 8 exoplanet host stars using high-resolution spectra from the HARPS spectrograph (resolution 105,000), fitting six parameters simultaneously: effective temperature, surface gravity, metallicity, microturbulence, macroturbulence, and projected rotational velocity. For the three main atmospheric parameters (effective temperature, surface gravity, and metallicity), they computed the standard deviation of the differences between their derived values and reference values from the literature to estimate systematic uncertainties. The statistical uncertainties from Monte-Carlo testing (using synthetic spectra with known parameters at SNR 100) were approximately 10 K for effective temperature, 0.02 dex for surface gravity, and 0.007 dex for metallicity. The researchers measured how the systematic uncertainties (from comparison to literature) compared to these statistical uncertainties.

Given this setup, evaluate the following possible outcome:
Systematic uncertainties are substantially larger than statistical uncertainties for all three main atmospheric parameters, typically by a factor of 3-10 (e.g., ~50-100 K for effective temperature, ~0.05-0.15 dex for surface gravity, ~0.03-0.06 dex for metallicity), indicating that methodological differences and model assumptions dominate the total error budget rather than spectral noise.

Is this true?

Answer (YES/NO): NO